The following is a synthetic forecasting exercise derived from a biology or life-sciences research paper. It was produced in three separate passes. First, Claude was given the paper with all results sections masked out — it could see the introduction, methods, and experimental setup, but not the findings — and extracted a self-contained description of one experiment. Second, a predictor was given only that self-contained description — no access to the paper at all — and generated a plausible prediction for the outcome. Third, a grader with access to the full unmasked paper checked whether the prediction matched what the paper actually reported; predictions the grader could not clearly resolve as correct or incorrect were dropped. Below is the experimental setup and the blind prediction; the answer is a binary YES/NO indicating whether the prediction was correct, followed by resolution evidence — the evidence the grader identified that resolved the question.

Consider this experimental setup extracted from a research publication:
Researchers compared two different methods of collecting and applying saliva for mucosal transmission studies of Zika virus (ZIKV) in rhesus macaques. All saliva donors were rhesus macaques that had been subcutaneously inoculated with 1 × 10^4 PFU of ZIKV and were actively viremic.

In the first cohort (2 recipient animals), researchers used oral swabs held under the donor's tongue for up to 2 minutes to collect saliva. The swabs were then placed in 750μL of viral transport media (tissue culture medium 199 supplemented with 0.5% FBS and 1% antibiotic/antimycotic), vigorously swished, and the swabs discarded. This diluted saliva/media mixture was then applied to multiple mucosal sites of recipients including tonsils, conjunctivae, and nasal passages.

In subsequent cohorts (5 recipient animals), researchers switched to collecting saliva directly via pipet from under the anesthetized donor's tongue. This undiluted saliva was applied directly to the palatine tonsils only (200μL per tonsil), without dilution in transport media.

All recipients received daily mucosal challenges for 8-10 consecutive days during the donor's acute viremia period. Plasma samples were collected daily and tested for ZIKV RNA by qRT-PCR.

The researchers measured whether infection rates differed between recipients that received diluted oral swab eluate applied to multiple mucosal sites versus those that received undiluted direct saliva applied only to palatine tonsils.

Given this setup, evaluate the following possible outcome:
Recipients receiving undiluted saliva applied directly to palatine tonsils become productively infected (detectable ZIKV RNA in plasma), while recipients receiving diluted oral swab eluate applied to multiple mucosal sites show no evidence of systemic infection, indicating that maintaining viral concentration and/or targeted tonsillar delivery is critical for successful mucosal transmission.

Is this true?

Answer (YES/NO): NO